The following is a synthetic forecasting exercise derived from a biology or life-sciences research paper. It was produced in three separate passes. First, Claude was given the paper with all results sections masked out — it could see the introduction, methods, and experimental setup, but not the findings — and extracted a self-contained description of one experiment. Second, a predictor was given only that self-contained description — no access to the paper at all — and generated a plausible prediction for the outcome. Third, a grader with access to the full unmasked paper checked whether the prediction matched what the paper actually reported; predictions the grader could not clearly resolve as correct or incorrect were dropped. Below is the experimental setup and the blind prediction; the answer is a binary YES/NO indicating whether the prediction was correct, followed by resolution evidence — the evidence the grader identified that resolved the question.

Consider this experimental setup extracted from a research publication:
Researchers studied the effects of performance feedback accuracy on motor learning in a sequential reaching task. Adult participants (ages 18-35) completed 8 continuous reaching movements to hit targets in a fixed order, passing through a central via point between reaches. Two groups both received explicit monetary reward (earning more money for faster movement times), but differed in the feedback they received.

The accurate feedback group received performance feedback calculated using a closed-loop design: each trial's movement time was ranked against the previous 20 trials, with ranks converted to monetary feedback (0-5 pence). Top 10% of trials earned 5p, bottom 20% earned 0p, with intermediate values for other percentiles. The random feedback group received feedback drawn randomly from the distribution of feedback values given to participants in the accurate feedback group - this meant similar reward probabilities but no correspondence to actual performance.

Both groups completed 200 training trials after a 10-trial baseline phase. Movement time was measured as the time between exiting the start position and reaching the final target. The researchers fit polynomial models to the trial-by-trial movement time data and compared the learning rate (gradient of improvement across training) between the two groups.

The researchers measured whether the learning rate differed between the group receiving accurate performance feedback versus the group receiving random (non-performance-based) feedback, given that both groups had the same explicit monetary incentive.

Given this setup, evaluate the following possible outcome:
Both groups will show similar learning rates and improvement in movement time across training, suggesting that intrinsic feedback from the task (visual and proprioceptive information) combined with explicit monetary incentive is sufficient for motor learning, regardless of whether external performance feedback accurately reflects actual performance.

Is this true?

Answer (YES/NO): NO